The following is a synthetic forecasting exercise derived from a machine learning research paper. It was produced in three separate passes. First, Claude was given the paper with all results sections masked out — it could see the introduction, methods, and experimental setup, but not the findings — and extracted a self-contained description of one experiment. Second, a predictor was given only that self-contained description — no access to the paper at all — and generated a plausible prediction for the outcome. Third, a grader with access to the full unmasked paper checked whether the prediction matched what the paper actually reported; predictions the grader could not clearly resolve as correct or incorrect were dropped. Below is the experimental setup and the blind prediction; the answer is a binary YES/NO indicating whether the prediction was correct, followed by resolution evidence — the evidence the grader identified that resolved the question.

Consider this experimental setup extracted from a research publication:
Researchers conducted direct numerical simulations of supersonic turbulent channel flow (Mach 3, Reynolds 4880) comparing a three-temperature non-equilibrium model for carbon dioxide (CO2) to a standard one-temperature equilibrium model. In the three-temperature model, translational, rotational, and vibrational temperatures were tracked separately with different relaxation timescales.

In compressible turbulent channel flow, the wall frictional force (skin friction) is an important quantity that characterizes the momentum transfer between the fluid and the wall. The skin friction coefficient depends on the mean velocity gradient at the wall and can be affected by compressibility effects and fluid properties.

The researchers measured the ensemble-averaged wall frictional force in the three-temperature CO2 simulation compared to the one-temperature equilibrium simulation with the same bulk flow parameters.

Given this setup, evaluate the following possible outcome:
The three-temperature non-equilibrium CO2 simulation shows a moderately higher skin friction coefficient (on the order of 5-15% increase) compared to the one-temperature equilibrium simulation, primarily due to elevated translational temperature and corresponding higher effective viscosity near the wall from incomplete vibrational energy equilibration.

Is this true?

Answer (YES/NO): NO